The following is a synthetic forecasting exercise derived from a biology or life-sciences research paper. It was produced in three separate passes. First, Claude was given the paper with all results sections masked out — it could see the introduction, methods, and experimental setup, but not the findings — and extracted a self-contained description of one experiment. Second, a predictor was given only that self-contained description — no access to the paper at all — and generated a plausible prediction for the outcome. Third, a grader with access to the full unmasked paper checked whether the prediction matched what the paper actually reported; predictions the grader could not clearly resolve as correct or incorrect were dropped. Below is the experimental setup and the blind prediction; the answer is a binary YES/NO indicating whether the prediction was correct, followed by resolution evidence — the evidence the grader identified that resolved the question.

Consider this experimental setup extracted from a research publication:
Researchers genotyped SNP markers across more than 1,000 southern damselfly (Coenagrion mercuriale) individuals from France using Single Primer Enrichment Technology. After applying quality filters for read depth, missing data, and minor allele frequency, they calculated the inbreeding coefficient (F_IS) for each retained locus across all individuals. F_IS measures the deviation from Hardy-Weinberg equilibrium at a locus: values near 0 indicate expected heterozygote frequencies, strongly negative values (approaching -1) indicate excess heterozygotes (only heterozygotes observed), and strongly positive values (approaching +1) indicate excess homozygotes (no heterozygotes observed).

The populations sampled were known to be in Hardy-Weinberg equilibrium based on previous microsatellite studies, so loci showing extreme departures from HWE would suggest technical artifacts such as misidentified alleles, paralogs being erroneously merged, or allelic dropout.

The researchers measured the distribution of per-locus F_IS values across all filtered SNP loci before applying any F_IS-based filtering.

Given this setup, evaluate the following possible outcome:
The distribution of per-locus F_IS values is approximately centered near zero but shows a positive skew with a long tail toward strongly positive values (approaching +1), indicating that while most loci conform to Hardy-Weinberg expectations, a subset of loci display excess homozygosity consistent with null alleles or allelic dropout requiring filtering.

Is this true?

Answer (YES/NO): NO